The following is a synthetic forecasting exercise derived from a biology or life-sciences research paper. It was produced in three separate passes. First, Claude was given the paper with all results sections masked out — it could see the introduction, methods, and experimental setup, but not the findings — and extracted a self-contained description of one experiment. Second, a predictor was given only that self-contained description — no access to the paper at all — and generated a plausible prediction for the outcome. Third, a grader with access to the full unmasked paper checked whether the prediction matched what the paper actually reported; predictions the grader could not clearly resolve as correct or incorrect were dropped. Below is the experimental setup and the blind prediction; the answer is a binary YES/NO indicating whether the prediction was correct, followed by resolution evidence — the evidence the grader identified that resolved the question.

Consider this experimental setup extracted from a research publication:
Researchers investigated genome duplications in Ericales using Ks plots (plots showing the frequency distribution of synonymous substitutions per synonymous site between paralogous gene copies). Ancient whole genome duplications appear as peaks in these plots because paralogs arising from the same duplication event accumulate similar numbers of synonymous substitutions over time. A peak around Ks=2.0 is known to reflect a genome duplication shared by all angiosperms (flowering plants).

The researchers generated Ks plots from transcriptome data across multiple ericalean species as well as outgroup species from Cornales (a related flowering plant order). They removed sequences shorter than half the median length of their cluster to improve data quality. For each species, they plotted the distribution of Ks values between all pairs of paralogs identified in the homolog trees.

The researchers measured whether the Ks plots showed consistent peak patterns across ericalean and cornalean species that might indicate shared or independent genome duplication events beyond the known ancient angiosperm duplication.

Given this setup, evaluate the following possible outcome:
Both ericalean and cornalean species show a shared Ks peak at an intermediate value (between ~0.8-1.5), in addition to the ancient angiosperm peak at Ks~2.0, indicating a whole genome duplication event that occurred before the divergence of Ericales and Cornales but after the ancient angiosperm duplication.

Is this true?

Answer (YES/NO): NO